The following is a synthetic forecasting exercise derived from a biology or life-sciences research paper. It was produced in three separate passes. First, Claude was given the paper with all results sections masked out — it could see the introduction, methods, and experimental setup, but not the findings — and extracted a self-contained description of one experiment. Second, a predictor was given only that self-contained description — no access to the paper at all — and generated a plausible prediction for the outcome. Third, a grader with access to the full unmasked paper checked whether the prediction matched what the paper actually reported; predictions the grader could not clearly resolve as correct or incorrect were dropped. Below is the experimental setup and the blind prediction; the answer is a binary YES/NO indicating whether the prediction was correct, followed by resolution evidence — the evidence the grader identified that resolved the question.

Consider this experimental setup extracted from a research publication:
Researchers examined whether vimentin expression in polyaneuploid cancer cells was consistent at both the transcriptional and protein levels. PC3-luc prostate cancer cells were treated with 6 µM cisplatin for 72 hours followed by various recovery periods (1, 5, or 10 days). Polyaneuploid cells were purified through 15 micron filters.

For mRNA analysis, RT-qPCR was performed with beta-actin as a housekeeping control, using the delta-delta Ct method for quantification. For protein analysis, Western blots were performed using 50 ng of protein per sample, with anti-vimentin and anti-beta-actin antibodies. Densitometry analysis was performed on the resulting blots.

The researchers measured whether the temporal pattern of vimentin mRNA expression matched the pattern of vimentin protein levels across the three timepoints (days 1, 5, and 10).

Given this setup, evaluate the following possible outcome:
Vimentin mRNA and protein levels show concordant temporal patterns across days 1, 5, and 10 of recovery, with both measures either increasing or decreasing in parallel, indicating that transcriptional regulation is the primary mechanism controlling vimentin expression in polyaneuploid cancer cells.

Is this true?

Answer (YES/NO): YES